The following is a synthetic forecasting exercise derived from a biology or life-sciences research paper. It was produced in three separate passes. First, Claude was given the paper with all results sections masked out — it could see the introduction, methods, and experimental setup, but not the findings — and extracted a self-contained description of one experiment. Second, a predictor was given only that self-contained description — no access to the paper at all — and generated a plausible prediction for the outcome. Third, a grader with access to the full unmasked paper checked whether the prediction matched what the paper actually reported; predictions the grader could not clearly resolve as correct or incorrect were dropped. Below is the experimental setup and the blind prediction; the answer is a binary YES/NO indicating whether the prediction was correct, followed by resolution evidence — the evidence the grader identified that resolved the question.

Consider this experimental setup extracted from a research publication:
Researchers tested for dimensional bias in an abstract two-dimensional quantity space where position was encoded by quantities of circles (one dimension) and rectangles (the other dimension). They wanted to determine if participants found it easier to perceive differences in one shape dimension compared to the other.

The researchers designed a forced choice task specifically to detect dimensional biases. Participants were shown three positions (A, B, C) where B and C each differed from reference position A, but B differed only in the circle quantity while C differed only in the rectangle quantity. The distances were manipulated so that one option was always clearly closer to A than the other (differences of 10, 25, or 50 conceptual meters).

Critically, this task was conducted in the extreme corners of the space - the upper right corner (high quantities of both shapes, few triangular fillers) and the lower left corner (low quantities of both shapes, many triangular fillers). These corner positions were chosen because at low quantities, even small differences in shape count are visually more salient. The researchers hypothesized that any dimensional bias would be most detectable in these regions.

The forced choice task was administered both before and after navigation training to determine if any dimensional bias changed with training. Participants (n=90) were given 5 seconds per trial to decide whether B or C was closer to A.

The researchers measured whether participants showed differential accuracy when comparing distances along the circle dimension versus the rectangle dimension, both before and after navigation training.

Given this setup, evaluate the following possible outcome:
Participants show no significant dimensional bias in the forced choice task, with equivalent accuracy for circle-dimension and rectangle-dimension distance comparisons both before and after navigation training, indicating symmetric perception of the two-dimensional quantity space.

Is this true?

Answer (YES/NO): NO